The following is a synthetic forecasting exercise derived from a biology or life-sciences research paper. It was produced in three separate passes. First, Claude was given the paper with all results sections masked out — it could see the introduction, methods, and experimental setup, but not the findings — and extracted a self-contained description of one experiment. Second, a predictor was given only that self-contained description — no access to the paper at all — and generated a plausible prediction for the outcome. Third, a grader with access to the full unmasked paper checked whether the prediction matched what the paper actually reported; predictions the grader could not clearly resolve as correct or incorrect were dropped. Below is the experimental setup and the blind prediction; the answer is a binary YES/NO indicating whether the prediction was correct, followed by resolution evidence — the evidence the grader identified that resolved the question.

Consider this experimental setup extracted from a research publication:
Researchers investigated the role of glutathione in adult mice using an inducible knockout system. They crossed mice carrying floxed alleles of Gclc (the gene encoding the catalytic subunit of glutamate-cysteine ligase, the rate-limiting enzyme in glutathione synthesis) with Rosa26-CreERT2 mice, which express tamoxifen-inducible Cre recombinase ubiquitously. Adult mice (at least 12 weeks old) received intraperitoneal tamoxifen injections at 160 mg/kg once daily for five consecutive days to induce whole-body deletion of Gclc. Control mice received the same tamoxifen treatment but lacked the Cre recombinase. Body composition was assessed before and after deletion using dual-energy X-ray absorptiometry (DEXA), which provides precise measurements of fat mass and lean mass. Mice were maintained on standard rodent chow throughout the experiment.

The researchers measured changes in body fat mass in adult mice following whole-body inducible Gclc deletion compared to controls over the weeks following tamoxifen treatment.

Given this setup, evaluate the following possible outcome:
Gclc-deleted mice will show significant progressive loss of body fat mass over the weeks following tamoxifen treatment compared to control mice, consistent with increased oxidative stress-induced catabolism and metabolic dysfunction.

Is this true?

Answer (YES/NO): NO